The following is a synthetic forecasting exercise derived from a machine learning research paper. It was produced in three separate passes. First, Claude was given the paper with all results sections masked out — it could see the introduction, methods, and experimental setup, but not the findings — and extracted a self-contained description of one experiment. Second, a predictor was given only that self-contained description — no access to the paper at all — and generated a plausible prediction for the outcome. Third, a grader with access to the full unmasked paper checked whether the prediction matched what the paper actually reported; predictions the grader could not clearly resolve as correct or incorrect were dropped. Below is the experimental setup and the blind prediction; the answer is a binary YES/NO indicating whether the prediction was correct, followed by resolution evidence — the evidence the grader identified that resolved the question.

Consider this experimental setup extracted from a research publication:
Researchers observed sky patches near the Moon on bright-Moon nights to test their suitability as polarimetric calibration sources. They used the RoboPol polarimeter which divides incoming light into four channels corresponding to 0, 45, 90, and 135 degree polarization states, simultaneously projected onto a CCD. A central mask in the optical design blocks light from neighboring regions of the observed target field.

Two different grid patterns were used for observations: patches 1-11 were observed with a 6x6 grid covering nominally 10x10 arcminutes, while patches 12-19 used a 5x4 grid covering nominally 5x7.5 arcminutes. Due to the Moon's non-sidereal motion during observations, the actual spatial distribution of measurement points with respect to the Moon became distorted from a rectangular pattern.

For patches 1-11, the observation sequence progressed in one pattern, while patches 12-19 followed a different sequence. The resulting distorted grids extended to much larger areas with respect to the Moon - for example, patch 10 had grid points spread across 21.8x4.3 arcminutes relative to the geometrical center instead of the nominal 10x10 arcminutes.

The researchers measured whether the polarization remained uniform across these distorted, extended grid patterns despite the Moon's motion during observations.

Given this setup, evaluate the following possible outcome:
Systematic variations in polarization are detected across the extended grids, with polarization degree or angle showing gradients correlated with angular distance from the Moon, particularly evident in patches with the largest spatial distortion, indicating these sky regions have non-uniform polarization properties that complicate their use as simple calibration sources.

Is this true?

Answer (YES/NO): NO